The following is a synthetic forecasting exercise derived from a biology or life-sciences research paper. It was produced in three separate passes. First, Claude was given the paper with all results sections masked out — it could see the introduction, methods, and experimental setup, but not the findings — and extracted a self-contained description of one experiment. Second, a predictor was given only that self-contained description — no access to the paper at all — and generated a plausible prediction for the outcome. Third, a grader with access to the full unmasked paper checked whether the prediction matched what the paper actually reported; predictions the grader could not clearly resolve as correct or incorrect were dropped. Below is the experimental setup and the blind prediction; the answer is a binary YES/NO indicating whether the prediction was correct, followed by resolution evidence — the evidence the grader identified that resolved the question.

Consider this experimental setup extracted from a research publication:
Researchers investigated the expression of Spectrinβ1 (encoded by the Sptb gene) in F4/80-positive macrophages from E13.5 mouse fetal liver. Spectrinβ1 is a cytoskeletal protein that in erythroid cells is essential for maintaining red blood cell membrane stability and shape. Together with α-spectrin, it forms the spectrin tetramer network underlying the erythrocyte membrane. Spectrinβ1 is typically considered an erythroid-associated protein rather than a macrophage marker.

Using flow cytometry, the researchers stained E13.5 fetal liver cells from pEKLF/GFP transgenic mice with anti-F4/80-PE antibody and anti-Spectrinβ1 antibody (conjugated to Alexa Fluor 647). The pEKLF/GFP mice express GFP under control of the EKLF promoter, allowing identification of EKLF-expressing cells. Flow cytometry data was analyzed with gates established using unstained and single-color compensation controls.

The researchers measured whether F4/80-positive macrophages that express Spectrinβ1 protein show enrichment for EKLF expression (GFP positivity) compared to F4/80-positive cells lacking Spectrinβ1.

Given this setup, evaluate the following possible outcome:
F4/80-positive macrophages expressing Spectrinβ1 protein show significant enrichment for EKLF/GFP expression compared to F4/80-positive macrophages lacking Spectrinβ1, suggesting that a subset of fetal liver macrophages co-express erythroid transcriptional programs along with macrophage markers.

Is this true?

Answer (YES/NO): YES